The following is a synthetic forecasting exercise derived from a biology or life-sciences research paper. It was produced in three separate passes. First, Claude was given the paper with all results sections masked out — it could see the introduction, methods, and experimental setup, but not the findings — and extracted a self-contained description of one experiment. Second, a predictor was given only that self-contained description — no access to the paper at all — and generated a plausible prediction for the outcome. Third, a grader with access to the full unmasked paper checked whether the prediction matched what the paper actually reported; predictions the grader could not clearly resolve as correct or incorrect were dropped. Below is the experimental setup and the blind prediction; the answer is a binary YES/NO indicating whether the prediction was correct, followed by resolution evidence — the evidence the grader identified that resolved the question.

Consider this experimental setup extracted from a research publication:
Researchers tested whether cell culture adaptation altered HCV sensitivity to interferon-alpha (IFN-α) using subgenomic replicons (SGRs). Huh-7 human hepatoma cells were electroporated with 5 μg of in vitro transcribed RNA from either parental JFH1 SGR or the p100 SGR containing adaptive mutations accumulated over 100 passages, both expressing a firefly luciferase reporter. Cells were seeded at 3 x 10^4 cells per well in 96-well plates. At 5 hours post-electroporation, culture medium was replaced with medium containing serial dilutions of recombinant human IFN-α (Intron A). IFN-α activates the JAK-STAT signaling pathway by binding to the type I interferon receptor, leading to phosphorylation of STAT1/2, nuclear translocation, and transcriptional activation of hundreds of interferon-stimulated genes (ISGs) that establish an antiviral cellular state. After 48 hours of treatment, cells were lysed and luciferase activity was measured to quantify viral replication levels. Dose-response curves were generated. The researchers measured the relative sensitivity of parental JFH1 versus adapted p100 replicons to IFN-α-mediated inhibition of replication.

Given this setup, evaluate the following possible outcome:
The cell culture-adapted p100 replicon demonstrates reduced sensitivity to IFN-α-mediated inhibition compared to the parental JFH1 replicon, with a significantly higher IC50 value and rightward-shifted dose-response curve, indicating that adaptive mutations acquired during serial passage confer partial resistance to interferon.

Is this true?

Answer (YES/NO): NO